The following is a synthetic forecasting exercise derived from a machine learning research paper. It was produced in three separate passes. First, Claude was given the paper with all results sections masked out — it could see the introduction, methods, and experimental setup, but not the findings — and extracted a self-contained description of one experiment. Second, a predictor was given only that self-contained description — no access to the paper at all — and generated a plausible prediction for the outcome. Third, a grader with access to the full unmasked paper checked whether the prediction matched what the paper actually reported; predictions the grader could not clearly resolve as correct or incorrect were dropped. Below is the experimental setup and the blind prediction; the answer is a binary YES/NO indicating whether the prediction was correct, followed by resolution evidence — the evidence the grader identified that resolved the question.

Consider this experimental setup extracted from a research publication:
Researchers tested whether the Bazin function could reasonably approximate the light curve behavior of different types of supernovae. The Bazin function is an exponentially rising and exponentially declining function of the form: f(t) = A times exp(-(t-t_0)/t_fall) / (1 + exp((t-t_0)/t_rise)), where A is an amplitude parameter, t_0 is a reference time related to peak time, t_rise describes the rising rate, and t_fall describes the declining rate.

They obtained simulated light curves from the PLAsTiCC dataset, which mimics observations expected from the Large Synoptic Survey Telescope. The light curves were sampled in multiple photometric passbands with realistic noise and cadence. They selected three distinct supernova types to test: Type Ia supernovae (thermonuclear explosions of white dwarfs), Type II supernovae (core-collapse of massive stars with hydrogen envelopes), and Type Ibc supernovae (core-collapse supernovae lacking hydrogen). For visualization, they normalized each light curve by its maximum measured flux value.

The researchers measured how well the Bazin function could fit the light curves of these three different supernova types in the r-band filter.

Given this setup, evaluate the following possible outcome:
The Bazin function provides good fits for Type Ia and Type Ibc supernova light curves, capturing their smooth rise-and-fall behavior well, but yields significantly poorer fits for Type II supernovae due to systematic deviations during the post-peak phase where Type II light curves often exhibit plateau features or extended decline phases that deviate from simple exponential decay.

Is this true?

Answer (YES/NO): NO